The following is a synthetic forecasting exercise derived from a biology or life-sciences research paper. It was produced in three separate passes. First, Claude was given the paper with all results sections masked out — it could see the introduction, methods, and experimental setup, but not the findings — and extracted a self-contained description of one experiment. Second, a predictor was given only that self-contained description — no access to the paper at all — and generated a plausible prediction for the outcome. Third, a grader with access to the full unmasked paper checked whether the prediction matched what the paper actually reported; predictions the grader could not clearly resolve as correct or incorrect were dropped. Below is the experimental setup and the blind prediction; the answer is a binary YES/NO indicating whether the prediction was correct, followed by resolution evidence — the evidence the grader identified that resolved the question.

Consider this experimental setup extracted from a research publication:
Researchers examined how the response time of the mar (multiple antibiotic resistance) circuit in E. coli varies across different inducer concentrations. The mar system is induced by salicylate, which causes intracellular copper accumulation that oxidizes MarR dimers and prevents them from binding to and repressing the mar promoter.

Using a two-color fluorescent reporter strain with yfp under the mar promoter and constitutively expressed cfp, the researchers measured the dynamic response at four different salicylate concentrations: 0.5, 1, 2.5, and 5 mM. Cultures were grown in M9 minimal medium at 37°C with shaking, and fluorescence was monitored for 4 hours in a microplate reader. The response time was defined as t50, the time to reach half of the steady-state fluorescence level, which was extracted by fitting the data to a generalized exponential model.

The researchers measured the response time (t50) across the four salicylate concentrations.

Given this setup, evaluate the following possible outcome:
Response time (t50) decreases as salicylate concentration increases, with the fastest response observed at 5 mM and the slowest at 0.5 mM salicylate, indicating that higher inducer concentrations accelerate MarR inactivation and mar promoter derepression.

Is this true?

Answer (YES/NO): NO